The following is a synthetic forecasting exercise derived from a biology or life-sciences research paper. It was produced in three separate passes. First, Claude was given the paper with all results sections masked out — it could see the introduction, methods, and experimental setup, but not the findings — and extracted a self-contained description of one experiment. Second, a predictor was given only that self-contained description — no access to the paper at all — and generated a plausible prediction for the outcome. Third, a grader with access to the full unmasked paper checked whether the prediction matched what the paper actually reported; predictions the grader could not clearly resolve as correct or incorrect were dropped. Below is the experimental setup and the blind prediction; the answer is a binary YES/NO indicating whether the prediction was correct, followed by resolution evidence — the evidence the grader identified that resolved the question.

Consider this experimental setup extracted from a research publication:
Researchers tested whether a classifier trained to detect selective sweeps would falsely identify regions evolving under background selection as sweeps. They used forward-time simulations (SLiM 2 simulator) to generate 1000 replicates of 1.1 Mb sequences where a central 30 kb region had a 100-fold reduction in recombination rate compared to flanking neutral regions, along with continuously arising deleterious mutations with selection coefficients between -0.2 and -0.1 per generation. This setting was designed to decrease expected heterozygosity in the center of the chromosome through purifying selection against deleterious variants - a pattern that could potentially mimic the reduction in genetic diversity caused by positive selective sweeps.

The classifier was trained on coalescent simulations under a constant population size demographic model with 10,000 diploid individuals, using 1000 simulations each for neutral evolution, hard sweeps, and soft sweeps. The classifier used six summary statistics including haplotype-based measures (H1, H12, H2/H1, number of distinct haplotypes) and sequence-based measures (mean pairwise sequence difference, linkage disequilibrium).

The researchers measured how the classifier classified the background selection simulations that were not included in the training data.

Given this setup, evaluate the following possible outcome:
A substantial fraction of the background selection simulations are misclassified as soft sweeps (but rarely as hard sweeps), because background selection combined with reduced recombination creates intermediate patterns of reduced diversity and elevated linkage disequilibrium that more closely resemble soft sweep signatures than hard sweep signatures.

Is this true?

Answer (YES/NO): NO